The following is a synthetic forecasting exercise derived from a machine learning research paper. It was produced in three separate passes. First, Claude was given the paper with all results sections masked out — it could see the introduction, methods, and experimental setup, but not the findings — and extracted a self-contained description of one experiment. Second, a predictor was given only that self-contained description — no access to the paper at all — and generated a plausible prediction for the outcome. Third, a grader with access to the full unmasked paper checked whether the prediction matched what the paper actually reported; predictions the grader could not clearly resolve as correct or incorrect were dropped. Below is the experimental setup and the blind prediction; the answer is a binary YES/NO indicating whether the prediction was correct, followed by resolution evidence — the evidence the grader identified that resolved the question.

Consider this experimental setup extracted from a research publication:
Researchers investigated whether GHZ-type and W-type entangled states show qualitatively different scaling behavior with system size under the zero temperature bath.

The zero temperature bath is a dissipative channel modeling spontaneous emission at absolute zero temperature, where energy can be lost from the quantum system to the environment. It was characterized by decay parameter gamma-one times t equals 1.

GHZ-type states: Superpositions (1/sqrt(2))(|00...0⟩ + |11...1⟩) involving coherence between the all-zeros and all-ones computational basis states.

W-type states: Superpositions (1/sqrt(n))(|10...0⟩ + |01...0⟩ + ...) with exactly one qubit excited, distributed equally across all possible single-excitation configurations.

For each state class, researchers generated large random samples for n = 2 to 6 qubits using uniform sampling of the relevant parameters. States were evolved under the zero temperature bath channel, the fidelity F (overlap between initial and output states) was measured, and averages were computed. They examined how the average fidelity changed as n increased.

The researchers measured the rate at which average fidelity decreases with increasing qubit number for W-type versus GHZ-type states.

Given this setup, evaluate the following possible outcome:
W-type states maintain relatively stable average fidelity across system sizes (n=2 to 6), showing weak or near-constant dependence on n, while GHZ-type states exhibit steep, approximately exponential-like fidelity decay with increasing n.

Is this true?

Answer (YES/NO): NO